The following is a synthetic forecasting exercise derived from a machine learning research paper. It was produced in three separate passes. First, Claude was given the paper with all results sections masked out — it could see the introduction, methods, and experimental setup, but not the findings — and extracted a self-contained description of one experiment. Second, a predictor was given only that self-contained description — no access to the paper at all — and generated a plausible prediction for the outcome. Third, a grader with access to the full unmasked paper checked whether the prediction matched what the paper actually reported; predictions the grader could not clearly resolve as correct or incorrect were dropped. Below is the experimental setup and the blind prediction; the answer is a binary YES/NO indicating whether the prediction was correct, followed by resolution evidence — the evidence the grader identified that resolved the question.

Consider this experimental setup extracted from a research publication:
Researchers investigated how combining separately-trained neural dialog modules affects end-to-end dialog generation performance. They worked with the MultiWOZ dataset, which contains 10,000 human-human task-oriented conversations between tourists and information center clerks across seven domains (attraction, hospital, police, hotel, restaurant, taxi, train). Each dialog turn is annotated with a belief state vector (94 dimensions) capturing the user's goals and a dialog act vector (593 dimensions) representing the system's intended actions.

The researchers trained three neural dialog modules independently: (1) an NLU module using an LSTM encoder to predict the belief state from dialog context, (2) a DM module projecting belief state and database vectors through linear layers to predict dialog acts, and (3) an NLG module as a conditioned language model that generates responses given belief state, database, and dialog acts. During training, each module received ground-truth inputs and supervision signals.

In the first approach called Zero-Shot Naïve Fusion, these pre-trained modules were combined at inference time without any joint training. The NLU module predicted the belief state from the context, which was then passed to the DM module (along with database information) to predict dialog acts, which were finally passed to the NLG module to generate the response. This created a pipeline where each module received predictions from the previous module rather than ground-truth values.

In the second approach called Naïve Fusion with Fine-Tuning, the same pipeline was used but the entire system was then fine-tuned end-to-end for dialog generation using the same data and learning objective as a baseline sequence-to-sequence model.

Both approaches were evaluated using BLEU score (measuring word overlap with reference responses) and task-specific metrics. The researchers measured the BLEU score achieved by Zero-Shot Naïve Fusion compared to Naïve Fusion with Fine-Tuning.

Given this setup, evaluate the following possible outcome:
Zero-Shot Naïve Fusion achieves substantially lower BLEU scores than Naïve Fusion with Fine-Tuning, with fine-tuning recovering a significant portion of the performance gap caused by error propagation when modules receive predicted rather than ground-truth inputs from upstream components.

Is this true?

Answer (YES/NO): YES